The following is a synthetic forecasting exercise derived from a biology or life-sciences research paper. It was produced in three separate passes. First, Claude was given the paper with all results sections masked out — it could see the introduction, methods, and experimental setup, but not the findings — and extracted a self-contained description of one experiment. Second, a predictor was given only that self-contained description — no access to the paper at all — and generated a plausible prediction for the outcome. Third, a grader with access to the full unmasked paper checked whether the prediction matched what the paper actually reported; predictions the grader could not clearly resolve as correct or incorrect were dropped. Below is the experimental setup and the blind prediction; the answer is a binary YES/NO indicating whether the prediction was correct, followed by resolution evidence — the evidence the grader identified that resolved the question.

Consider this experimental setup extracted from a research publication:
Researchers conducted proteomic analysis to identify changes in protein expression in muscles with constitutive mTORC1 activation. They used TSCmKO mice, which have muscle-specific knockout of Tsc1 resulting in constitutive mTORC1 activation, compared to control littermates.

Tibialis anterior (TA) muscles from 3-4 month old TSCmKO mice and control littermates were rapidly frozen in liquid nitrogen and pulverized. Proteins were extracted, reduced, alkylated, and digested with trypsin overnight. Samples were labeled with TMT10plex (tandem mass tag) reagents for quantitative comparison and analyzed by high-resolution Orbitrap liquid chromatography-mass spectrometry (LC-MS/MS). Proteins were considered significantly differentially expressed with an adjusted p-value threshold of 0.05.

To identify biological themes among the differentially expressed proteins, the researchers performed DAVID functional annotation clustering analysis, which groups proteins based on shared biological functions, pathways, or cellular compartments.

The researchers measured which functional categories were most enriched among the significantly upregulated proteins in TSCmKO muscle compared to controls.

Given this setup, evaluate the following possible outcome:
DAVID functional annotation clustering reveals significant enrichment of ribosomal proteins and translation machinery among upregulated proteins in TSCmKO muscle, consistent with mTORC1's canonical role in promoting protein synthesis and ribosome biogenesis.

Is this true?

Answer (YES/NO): YES